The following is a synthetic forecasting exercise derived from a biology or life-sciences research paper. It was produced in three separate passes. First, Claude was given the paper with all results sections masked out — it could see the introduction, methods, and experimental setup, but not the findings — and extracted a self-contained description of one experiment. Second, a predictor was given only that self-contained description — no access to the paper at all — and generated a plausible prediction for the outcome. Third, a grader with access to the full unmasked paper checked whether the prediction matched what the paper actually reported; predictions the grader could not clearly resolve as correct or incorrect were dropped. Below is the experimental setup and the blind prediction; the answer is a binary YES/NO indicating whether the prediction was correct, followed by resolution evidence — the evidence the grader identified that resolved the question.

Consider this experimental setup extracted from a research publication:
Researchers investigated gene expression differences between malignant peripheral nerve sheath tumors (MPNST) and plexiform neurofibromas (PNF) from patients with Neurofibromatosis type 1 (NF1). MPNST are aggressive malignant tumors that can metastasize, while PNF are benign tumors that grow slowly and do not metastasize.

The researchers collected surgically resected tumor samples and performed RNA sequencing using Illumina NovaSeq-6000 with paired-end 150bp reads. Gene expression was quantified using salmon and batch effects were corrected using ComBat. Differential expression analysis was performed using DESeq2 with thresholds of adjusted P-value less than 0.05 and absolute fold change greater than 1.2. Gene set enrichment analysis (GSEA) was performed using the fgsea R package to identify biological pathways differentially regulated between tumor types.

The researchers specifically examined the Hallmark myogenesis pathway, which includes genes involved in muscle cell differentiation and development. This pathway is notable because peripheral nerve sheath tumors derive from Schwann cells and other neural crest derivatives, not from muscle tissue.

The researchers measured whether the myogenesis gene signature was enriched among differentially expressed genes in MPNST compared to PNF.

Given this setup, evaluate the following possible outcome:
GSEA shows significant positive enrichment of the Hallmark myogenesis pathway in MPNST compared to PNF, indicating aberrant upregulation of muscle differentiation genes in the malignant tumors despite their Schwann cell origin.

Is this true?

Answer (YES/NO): YES